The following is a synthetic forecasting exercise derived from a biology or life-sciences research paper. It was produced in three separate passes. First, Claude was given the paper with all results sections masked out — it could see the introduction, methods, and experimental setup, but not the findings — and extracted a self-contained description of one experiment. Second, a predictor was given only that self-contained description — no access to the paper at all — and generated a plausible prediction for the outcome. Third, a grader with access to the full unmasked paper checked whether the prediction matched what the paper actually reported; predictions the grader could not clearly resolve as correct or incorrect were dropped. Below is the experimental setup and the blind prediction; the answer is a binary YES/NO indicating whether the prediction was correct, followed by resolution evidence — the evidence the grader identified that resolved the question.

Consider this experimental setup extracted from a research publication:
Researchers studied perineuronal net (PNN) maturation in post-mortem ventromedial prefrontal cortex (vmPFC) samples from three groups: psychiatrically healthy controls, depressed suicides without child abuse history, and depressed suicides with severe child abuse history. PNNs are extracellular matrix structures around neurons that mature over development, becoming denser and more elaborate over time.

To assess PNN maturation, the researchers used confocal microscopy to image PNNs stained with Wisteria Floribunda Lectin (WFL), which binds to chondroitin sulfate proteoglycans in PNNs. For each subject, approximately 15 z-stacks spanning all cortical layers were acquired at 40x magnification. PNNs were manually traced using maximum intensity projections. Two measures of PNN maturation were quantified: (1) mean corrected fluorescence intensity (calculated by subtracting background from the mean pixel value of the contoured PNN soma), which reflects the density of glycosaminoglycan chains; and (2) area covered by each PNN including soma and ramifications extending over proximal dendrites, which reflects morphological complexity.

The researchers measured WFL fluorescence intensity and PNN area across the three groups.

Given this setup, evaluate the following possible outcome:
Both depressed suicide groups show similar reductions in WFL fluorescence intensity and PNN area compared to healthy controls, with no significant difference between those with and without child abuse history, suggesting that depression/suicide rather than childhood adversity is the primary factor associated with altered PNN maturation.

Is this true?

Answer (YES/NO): NO